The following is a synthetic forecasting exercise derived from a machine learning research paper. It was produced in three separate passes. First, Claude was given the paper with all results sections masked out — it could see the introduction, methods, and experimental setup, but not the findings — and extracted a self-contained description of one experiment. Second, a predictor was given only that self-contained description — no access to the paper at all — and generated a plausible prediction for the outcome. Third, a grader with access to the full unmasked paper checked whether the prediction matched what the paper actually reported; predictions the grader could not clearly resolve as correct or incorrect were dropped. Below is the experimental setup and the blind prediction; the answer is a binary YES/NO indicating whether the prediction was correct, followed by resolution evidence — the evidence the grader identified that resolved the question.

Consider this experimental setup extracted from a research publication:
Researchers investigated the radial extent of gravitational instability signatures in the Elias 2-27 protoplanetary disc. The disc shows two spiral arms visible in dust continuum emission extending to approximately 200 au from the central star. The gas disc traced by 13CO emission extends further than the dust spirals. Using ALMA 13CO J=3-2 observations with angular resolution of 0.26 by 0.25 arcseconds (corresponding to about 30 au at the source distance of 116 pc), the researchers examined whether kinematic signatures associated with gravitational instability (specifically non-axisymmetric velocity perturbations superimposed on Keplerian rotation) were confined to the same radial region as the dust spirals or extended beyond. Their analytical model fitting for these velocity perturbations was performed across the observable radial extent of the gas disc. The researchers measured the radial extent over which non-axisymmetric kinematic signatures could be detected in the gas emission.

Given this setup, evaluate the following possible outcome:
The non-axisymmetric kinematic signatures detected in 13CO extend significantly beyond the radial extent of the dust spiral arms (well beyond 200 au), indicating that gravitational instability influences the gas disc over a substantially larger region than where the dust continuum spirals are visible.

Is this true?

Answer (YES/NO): YES